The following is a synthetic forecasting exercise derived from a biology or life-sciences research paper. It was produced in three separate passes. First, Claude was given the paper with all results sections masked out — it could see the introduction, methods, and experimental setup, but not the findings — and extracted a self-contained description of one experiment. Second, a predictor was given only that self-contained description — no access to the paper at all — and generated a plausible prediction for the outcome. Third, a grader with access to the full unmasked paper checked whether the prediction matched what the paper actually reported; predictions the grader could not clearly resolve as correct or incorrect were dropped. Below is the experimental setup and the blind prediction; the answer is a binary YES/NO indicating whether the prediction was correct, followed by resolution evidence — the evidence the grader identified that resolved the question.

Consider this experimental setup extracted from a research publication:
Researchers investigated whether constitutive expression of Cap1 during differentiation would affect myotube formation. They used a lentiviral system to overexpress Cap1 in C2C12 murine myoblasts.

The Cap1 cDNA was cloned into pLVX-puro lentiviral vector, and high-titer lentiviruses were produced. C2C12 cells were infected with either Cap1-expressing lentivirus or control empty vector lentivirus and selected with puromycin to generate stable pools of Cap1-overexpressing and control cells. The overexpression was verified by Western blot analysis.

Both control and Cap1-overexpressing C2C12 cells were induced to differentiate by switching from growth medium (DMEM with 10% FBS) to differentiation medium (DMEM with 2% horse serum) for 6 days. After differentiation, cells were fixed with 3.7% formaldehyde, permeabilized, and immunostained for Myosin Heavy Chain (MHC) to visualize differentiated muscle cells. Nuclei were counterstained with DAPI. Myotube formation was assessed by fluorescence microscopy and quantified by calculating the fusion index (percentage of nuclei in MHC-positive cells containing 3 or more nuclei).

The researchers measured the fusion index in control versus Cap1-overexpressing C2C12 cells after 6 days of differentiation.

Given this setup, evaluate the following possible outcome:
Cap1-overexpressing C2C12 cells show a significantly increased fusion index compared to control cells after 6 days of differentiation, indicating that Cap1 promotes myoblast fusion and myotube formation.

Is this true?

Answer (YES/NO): NO